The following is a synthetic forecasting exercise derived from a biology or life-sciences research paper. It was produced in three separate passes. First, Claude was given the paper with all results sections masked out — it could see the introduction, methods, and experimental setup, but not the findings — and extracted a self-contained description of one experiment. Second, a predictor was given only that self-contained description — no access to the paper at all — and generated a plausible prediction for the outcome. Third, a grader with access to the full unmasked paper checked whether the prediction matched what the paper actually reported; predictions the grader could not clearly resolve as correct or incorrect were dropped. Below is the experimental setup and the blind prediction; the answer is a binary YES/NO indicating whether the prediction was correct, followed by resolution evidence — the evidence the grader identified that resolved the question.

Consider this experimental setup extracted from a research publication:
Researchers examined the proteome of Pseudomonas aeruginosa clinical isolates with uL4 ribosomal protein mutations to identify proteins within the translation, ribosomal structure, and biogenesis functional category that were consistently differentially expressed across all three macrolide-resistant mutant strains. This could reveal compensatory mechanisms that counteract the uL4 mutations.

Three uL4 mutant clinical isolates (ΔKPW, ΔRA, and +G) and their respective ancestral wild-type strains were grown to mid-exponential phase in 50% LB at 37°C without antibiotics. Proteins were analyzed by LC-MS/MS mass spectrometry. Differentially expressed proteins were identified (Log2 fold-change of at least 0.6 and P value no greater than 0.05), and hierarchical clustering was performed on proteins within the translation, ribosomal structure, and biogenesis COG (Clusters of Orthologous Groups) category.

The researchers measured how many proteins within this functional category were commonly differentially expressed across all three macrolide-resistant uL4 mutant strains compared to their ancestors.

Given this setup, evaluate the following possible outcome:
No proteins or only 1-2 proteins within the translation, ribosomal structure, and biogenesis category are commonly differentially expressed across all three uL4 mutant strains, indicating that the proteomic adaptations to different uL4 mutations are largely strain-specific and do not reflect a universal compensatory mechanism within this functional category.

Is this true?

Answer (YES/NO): NO